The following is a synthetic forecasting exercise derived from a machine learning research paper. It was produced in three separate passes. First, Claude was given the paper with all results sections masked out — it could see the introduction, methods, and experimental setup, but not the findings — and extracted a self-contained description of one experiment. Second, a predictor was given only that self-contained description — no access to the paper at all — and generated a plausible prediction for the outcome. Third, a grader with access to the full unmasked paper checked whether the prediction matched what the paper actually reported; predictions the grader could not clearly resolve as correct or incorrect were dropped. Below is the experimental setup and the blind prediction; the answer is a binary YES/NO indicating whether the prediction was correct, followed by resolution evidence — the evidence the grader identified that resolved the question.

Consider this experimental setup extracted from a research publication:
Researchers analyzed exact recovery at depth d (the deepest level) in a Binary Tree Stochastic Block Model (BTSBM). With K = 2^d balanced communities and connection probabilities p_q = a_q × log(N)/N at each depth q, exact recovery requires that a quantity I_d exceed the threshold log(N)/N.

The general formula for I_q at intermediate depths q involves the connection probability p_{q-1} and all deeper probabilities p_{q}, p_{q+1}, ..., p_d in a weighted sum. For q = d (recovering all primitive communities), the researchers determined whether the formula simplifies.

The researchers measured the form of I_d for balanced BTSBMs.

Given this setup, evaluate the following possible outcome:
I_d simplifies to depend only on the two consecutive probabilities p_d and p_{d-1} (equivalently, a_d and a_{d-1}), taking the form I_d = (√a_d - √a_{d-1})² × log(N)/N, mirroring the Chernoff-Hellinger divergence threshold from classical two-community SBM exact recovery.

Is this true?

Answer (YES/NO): NO